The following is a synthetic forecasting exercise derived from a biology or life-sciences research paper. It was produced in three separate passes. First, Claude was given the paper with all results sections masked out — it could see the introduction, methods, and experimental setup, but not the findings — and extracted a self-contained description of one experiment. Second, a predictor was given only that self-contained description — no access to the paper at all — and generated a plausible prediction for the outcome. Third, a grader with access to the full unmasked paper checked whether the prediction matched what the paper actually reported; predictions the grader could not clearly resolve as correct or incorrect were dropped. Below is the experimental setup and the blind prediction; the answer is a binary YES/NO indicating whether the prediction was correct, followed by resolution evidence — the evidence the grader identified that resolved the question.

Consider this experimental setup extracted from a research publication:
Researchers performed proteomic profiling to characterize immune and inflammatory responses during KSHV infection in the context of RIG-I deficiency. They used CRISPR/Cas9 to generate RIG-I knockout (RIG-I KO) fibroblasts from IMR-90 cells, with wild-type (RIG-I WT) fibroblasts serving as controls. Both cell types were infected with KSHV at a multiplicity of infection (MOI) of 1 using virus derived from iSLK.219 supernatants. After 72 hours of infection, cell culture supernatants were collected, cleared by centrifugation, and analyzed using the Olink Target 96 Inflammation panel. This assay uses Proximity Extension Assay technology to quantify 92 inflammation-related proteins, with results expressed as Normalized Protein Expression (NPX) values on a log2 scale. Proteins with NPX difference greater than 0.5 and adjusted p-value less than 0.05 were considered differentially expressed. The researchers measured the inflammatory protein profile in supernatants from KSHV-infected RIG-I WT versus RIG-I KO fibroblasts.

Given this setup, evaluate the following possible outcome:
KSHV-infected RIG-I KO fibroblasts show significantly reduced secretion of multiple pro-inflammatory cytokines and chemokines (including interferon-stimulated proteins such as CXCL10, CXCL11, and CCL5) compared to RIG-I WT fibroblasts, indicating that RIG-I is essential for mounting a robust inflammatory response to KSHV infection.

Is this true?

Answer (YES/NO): NO